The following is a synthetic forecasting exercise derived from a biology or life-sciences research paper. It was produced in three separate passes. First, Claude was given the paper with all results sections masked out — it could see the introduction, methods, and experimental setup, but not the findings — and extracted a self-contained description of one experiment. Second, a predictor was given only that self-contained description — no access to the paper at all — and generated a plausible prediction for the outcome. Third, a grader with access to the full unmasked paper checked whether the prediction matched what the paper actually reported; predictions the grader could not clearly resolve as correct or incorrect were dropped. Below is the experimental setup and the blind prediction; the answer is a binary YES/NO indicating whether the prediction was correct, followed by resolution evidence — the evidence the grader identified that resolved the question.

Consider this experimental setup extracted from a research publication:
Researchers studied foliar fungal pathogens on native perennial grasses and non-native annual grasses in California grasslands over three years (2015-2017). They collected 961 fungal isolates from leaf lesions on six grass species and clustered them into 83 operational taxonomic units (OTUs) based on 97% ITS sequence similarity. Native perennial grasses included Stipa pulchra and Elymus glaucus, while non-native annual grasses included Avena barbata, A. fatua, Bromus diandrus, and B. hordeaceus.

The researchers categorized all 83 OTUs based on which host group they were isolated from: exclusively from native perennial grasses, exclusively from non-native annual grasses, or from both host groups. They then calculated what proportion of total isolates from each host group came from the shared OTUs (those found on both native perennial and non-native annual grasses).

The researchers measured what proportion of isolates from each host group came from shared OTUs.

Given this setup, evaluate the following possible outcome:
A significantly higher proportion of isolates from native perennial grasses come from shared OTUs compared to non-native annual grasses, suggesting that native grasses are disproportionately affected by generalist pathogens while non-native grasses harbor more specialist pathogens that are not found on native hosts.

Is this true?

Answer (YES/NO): NO